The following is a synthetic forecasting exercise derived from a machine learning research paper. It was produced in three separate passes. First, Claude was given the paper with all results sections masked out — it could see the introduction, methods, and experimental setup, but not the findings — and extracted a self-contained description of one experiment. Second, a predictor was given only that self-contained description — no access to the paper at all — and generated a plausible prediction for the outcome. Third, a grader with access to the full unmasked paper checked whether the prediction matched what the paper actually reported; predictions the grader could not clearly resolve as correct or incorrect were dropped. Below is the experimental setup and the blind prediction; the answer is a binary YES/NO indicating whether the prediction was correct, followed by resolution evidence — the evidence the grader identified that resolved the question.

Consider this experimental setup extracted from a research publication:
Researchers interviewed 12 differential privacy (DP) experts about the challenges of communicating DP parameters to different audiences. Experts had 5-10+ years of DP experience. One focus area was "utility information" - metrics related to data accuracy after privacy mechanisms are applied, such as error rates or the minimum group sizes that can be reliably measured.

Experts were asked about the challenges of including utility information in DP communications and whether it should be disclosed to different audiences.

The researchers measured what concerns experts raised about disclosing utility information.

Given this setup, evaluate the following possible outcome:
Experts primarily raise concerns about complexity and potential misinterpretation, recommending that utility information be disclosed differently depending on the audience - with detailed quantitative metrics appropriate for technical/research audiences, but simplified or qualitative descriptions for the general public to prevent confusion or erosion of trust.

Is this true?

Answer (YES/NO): NO